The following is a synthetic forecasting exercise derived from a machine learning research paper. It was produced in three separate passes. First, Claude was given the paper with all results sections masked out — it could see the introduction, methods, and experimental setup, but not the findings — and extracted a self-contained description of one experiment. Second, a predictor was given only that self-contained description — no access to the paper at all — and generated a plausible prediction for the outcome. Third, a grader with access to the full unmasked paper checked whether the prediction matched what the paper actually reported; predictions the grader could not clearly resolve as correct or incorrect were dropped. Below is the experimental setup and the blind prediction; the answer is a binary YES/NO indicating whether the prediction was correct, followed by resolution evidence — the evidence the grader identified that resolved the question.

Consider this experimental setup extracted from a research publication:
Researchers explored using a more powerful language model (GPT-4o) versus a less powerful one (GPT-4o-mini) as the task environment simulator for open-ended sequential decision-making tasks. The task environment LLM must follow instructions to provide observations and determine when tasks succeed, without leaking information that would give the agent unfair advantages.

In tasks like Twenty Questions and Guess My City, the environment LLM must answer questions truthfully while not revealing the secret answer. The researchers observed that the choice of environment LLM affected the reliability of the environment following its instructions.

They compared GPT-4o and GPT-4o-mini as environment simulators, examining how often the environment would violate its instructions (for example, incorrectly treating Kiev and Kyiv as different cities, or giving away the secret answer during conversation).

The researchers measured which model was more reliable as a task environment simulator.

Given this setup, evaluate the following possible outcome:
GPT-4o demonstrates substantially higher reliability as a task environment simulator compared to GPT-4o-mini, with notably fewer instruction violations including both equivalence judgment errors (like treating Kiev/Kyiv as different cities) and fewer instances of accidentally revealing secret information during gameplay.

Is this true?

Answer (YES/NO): YES